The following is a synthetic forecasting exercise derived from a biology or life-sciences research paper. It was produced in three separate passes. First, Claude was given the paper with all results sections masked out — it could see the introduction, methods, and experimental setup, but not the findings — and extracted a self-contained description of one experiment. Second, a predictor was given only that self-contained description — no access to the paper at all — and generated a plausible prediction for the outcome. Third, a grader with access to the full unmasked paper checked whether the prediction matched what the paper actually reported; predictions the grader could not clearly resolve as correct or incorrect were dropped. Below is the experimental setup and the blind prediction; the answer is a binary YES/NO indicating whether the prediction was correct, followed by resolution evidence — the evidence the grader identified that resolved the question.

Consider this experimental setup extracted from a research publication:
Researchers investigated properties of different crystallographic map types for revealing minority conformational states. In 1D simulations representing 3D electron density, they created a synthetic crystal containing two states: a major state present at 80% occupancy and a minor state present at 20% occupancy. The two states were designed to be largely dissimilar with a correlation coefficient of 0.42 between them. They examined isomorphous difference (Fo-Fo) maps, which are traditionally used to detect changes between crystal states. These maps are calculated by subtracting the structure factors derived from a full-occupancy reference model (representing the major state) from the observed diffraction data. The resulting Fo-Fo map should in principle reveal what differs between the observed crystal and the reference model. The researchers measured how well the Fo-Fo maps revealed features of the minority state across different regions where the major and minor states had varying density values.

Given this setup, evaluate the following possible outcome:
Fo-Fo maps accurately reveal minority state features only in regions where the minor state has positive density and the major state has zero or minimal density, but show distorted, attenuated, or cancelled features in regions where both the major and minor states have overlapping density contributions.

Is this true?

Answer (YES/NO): YES